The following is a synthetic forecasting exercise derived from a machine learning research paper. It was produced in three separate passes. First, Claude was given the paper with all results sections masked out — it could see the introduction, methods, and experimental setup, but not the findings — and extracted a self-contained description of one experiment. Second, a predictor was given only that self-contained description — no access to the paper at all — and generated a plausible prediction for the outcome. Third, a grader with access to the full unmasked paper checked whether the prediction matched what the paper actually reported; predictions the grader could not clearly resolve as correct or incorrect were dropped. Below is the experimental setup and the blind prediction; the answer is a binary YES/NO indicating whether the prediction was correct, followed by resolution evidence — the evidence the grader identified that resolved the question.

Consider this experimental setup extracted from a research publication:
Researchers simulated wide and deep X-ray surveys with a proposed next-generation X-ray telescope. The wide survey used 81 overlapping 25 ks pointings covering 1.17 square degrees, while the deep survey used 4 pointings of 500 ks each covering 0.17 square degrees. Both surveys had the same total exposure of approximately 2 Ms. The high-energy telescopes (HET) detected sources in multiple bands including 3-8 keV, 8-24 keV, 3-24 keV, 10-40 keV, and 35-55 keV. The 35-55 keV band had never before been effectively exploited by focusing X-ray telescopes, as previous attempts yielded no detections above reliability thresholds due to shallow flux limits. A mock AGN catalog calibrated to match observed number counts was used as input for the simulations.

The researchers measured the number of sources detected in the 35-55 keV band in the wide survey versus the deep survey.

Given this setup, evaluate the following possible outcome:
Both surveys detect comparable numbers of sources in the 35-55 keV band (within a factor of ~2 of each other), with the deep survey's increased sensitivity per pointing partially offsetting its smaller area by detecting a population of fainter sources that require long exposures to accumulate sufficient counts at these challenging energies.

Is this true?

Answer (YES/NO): YES